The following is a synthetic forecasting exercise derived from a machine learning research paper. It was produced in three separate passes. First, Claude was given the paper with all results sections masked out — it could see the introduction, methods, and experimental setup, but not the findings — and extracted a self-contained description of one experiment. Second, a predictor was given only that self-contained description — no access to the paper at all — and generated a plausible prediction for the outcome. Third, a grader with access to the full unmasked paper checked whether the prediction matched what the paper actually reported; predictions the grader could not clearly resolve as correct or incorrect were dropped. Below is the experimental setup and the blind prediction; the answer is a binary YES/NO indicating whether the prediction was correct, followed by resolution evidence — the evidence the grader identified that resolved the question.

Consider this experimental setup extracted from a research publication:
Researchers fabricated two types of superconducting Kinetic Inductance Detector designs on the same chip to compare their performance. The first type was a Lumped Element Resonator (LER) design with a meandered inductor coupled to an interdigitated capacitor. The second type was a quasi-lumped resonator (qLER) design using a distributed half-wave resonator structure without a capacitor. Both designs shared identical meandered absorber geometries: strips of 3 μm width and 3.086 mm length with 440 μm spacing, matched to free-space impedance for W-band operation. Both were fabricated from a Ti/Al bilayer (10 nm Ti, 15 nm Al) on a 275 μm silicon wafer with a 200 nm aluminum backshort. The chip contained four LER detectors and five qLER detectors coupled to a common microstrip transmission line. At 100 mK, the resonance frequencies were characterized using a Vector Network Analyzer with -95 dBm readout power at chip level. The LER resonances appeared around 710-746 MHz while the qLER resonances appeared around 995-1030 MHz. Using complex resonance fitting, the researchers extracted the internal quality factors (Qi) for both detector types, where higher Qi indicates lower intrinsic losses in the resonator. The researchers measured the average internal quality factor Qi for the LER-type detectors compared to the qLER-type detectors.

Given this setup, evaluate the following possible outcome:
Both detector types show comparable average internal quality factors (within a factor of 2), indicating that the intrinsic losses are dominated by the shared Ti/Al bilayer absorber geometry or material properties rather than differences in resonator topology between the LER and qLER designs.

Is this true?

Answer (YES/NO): YES